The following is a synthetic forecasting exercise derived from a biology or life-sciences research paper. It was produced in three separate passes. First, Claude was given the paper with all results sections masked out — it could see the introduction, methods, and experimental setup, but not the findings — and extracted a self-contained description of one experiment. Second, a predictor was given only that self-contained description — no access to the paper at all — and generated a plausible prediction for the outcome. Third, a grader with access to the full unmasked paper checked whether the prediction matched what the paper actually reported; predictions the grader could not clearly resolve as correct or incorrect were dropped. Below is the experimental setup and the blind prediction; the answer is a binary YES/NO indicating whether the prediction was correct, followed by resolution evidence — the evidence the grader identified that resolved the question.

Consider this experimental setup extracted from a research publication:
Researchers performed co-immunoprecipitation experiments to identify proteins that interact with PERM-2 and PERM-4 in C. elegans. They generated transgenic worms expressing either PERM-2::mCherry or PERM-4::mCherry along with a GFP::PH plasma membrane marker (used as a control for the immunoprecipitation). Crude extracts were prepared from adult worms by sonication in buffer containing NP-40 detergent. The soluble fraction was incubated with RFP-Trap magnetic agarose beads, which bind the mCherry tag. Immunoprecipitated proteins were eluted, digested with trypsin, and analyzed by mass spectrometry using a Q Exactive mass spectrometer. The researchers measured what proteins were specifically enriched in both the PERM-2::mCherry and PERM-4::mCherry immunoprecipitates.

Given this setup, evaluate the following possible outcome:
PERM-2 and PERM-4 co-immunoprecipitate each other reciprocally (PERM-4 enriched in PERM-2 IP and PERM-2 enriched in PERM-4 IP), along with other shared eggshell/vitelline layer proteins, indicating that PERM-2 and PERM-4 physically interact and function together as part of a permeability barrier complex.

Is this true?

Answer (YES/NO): YES